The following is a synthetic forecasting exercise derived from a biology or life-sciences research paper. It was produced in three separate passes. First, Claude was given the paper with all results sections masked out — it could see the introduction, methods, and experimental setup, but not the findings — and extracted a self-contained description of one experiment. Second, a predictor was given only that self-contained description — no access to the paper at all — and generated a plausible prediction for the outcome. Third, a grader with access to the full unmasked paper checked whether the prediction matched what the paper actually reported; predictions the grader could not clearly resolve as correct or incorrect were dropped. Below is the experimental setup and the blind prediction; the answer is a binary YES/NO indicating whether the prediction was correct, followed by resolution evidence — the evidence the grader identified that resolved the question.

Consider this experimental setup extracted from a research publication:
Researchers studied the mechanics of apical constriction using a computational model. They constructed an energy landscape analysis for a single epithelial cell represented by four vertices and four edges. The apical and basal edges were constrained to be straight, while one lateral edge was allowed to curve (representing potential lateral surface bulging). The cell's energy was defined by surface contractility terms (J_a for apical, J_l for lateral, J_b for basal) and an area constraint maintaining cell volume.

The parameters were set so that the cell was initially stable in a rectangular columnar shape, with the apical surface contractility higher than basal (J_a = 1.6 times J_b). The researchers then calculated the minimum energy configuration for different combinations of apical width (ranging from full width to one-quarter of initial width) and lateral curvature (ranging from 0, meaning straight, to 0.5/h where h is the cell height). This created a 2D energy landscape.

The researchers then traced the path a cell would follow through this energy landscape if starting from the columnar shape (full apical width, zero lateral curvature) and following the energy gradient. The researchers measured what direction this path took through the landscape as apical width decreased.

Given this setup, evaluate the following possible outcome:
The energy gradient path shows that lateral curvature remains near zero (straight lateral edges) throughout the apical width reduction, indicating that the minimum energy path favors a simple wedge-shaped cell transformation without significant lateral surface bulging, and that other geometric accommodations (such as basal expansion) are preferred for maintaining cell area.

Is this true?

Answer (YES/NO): NO